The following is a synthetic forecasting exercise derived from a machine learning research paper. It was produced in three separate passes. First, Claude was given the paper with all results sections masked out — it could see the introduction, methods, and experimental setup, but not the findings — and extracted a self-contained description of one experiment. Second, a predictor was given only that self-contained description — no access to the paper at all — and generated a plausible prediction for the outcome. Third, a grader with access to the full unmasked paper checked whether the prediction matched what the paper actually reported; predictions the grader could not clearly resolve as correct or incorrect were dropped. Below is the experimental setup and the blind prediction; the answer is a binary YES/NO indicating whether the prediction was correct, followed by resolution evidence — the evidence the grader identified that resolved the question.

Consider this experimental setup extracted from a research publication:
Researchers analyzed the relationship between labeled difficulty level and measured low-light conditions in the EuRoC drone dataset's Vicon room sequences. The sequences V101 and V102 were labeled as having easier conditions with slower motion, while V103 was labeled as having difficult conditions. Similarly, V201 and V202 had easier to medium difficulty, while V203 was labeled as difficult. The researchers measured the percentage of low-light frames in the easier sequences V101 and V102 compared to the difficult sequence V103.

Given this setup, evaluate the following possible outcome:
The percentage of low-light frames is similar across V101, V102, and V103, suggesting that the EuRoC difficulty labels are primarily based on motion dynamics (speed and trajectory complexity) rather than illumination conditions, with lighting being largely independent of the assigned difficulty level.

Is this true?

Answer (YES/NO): NO